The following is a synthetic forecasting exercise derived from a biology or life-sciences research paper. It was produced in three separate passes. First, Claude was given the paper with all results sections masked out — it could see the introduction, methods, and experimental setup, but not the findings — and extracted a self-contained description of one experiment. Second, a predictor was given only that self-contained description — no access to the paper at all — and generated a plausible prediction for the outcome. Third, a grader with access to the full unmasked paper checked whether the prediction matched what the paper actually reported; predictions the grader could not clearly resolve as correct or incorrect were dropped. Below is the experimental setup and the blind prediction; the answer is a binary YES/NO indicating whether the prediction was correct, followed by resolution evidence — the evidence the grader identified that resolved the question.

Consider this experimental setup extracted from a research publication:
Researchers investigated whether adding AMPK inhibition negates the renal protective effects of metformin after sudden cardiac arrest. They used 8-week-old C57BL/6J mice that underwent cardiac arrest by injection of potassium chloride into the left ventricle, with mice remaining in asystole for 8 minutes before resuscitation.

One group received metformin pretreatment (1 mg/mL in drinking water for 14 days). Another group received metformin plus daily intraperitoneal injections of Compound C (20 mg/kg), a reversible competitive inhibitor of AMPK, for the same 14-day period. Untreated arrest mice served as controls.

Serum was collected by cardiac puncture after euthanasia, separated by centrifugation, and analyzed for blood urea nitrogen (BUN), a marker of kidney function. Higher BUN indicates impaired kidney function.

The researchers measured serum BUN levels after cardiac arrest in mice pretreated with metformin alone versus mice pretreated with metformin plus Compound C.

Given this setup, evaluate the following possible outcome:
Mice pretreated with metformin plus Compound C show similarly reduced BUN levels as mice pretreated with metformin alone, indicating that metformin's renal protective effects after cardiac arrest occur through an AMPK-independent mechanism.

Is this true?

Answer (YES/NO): NO